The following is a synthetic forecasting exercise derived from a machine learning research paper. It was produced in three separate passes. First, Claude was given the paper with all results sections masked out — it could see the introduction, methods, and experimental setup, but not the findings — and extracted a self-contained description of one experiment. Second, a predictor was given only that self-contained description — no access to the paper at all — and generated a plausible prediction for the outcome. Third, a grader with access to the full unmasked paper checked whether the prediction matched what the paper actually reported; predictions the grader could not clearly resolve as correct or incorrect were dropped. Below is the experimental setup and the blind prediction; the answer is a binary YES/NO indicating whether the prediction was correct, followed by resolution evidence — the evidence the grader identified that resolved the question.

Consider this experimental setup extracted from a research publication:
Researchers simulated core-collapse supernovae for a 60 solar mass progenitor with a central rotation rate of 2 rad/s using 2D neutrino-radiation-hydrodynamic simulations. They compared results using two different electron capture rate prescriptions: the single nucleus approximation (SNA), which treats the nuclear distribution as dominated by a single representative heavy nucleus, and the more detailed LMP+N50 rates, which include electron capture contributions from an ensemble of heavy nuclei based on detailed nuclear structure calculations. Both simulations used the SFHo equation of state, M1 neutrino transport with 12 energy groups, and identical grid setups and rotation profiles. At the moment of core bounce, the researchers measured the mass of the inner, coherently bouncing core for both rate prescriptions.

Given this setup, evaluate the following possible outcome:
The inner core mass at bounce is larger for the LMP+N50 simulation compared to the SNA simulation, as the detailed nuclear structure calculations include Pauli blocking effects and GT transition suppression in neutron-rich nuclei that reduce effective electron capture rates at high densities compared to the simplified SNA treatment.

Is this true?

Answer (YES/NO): NO